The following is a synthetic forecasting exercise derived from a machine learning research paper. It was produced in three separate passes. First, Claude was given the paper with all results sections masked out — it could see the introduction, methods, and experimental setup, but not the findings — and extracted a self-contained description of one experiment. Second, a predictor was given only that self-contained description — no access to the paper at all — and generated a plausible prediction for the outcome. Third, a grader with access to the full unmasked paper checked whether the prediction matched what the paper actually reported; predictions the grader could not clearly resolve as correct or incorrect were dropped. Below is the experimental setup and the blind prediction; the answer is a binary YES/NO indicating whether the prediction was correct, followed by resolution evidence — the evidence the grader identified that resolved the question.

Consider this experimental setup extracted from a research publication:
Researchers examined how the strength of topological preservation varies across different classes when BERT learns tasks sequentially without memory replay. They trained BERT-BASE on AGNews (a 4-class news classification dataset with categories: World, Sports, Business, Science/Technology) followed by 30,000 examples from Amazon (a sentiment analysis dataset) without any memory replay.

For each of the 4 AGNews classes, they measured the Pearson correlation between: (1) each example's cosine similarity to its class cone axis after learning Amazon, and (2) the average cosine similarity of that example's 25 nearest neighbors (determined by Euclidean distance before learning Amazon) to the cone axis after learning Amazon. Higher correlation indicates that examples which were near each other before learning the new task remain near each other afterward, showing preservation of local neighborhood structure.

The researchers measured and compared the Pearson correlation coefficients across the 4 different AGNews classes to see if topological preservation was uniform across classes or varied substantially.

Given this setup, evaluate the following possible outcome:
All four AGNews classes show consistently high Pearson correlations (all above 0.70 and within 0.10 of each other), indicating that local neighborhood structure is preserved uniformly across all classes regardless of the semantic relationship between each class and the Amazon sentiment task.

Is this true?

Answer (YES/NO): NO